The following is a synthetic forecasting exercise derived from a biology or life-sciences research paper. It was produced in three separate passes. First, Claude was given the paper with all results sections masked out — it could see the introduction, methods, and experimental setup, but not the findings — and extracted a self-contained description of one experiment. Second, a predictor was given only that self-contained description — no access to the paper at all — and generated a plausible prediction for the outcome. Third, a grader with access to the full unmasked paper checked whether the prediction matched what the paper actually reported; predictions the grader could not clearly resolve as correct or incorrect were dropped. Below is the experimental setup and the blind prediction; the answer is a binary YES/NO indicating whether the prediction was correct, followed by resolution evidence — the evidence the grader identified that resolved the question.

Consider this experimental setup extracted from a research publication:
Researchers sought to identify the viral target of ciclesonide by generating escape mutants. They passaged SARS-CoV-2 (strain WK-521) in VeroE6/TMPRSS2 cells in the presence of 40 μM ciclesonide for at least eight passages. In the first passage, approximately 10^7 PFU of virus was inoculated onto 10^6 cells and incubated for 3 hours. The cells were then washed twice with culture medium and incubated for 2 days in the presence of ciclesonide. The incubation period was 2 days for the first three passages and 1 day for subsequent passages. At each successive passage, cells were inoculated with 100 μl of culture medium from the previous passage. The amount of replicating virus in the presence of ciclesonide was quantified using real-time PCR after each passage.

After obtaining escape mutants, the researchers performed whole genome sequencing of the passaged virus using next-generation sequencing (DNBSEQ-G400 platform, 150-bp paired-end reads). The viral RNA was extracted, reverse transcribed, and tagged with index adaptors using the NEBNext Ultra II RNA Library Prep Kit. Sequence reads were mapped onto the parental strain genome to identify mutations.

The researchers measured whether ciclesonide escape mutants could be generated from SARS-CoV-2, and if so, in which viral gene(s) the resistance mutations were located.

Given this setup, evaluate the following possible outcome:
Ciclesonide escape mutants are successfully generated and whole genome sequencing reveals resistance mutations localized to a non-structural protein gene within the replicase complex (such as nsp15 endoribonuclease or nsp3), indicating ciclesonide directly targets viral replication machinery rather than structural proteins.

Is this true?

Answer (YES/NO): YES